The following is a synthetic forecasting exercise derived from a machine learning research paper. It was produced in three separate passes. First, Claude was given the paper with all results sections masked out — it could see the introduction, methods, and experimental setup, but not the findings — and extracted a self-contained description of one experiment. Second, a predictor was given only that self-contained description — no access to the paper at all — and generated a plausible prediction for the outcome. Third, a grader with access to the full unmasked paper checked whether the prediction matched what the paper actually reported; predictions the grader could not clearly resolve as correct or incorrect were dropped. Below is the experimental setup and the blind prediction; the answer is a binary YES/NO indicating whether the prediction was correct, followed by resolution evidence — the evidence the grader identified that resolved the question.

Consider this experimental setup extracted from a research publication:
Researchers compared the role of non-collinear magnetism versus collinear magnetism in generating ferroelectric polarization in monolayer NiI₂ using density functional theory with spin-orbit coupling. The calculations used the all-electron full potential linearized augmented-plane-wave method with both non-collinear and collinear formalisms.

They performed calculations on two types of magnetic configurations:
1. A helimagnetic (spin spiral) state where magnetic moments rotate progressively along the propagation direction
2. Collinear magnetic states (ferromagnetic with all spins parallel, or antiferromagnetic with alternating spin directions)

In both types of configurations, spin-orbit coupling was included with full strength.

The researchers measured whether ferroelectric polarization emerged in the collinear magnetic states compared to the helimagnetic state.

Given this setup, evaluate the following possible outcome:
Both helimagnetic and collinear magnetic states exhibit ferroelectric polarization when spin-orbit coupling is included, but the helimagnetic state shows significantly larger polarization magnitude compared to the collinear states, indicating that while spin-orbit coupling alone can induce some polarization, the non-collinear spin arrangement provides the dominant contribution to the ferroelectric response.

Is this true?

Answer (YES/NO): NO